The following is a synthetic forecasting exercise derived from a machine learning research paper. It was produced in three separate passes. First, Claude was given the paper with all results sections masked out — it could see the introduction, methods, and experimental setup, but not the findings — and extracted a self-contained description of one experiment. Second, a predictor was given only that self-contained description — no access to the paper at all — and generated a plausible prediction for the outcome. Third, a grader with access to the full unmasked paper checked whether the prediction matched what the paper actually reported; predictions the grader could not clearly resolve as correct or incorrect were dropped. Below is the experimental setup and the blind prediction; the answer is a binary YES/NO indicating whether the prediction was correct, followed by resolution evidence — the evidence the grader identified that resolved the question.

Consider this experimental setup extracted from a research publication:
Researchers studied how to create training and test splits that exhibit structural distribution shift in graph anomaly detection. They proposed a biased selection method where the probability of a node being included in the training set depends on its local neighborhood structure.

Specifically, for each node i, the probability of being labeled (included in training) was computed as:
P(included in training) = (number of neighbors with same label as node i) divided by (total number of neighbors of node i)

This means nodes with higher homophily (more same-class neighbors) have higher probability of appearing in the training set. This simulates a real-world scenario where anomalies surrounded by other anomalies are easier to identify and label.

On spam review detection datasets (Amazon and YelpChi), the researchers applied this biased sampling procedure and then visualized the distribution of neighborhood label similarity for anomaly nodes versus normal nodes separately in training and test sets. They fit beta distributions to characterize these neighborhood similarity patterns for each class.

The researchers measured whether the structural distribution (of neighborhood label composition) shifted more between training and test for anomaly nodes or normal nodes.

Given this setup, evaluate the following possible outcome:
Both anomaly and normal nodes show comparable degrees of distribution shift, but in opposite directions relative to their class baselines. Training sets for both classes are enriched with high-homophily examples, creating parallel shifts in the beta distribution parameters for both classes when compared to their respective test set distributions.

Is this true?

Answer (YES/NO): NO